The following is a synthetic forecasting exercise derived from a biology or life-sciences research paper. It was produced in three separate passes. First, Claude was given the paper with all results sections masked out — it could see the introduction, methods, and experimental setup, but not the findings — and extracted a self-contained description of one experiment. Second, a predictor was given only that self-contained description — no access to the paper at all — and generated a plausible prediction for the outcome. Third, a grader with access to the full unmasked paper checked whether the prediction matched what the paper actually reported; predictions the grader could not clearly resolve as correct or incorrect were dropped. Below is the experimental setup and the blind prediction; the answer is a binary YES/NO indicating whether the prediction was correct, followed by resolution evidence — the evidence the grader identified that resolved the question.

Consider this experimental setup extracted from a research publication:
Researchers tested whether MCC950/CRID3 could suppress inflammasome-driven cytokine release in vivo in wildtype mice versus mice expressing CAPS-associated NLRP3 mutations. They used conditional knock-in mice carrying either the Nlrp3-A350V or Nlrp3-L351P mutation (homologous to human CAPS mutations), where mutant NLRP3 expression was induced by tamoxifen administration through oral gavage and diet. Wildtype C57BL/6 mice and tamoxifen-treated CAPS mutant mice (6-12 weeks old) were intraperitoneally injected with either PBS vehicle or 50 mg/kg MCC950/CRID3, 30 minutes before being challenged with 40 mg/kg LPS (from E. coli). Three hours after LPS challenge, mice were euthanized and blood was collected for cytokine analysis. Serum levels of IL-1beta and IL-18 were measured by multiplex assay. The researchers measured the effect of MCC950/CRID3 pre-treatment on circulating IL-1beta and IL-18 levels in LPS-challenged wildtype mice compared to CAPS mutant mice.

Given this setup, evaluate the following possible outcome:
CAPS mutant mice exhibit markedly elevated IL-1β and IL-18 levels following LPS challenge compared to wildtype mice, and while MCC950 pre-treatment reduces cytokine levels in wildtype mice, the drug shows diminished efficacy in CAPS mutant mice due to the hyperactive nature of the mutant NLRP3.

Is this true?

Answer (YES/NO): NO